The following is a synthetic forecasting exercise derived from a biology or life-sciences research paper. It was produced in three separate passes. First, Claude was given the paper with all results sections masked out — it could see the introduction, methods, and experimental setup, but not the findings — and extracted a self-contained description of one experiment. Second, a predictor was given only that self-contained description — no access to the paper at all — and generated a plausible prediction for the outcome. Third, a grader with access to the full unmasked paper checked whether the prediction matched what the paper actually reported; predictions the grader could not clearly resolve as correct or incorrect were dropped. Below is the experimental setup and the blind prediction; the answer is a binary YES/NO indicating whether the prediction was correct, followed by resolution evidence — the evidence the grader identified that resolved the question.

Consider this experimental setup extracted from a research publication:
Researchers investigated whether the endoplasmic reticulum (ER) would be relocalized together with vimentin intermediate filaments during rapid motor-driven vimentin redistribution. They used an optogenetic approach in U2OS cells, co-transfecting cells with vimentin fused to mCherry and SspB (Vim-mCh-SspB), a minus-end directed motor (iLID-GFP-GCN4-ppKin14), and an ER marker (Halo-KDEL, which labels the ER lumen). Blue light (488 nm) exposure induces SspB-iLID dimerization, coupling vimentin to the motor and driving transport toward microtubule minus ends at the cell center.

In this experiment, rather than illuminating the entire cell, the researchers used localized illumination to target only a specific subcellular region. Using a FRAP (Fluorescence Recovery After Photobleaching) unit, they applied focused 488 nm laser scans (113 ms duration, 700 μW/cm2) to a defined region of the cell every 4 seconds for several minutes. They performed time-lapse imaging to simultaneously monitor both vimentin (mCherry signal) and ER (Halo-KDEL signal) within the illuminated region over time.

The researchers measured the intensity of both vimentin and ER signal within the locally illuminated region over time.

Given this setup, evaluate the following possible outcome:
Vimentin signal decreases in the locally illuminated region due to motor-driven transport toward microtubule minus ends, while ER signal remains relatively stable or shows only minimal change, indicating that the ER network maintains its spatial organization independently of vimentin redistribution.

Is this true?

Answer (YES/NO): NO